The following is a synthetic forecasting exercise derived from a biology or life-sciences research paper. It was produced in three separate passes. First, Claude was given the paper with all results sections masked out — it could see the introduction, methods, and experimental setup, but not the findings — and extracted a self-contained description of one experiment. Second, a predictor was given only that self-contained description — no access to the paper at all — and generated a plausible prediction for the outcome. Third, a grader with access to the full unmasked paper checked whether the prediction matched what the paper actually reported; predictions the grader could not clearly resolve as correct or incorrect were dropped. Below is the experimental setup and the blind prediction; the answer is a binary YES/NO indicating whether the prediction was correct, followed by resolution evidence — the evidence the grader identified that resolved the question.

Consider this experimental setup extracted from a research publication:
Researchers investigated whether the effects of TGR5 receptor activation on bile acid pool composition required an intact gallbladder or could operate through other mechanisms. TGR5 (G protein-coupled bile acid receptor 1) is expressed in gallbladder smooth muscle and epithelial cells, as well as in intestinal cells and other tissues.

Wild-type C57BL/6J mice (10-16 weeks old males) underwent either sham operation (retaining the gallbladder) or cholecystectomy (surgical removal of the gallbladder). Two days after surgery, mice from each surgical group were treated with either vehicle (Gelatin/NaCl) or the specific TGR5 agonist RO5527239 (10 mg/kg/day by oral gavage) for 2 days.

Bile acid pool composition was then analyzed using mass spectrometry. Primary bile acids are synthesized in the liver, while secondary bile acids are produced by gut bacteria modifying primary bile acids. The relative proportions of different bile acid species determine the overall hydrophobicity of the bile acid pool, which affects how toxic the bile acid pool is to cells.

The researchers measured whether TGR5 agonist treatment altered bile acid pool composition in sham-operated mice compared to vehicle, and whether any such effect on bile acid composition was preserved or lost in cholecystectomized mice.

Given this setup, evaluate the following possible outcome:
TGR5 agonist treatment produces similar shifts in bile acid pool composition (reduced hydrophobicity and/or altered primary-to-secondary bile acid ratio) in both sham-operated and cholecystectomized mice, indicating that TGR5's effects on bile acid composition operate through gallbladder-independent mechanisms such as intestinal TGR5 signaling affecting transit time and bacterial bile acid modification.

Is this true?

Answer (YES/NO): NO